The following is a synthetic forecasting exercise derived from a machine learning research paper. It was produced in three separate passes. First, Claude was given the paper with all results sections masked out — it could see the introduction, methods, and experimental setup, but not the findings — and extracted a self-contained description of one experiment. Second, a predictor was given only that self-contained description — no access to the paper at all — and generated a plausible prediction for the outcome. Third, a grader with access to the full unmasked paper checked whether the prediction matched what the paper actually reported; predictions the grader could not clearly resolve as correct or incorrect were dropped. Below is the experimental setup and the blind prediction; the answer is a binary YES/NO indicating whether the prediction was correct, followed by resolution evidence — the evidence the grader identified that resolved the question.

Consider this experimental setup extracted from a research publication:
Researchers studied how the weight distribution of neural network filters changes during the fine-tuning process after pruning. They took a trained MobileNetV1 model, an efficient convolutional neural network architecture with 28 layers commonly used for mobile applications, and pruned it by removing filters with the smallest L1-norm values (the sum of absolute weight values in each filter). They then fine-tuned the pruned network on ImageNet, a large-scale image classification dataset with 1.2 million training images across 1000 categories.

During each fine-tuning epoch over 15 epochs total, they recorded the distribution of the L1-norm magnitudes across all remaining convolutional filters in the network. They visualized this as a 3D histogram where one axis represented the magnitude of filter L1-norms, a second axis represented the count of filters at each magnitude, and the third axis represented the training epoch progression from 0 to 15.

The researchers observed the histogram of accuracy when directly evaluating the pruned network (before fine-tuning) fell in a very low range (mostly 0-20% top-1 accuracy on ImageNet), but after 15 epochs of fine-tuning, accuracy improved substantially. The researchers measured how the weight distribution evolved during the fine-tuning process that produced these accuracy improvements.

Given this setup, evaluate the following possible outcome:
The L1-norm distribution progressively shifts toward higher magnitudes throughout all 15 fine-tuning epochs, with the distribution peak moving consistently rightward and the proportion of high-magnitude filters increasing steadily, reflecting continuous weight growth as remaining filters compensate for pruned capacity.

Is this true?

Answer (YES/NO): NO